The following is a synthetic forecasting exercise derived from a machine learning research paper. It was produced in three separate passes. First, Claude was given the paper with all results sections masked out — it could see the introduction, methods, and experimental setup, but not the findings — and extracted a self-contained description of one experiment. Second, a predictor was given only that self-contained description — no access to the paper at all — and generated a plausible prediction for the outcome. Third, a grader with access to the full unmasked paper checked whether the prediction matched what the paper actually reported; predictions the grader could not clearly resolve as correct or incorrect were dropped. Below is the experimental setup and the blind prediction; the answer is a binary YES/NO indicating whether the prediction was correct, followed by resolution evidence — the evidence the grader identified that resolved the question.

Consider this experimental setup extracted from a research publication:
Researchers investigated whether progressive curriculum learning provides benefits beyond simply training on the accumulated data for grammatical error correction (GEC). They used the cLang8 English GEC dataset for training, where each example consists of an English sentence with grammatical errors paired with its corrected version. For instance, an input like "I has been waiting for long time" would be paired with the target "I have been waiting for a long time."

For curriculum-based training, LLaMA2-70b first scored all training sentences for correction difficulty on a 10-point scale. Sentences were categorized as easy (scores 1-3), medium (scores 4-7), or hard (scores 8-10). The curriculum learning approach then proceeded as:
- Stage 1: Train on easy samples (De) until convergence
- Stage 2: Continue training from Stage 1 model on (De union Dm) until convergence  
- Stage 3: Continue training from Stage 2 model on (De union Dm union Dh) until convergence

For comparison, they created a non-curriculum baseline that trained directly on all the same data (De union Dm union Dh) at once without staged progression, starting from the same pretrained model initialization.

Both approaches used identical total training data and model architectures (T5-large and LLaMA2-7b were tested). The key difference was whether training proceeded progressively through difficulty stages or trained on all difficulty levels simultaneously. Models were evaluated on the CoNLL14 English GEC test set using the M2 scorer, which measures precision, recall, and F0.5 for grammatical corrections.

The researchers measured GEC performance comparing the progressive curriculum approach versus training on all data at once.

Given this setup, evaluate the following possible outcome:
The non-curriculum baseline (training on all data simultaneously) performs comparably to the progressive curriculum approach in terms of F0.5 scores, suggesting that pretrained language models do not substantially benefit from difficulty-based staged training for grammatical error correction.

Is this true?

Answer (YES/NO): NO